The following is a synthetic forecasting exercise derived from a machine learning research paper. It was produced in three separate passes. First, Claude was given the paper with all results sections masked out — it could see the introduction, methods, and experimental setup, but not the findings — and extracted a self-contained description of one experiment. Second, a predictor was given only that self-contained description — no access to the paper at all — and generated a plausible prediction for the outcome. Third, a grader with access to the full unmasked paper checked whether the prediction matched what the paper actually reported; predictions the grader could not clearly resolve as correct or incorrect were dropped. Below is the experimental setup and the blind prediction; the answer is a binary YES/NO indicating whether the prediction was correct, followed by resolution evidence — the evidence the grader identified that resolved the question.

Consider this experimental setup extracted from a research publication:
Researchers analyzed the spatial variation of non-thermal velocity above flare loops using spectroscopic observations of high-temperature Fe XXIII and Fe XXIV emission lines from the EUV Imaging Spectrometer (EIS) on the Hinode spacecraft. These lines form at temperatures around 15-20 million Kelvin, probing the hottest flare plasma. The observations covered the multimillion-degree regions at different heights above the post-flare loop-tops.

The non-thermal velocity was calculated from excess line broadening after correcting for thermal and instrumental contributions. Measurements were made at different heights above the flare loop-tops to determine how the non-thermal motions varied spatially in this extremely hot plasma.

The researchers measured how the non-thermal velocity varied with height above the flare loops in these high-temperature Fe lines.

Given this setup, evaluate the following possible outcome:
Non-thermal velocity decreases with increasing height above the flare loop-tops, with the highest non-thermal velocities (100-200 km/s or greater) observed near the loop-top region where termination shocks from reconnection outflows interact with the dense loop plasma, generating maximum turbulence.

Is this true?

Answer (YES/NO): NO